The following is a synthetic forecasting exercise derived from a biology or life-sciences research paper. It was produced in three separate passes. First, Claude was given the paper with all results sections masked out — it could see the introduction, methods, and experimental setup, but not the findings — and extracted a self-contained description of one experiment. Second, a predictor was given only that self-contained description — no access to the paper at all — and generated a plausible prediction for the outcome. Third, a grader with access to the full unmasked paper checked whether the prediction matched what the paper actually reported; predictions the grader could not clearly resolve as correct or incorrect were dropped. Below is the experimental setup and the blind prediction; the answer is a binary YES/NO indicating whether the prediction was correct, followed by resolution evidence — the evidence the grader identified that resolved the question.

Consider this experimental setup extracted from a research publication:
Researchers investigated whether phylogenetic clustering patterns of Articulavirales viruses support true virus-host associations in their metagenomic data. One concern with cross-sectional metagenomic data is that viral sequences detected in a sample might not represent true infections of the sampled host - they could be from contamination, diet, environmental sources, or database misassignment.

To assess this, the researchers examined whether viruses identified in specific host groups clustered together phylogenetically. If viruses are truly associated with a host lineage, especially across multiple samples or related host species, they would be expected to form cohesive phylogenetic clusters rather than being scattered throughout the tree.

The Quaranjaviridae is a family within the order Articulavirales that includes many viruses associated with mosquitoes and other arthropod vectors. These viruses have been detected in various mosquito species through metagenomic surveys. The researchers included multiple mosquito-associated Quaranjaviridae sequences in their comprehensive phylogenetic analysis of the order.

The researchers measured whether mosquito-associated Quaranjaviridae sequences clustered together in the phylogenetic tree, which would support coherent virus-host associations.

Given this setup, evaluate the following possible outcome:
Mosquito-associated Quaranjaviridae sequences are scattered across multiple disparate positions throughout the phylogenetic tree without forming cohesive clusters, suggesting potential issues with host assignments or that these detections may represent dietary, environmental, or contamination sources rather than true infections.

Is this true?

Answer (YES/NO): NO